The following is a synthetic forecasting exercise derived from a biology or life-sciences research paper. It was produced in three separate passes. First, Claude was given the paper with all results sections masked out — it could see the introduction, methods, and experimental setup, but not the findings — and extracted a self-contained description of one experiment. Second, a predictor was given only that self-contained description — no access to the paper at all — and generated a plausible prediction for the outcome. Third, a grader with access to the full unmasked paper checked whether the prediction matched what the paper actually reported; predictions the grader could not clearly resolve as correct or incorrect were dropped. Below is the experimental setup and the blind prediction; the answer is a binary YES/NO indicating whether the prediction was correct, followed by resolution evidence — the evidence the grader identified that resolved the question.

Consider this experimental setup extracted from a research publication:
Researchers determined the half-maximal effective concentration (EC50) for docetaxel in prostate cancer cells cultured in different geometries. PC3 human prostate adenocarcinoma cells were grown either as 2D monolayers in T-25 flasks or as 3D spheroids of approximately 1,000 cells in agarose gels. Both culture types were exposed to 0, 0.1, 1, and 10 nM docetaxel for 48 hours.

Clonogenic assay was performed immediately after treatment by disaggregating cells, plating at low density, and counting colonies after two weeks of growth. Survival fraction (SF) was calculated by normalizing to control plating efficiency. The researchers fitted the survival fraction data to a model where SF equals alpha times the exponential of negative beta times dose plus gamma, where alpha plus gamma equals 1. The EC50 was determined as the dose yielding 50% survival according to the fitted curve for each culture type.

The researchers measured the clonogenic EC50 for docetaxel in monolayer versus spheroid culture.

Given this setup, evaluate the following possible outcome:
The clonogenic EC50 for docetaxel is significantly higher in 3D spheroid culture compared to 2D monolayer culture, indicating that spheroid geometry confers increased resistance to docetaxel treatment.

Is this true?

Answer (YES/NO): NO